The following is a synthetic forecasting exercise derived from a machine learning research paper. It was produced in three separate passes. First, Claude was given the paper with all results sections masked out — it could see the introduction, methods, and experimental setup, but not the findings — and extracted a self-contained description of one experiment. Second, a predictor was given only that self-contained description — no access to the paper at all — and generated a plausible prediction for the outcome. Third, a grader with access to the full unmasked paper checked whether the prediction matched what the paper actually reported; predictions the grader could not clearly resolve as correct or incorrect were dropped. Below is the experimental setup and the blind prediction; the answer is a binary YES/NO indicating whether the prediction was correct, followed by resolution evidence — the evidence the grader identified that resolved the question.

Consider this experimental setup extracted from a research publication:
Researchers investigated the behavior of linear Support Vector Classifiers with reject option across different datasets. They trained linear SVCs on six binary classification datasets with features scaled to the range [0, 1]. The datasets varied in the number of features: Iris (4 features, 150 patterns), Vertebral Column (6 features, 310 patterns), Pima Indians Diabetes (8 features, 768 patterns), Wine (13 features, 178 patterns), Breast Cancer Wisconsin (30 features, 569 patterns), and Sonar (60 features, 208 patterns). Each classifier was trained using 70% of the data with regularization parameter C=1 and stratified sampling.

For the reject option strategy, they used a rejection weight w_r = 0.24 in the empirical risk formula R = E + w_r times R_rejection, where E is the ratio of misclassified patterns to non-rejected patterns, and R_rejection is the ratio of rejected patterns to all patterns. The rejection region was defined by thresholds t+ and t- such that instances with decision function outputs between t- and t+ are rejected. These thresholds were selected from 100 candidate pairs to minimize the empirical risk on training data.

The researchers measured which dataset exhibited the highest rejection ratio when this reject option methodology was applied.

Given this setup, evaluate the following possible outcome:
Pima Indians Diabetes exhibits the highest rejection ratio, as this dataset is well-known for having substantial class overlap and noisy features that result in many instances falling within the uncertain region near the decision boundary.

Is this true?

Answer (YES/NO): YES